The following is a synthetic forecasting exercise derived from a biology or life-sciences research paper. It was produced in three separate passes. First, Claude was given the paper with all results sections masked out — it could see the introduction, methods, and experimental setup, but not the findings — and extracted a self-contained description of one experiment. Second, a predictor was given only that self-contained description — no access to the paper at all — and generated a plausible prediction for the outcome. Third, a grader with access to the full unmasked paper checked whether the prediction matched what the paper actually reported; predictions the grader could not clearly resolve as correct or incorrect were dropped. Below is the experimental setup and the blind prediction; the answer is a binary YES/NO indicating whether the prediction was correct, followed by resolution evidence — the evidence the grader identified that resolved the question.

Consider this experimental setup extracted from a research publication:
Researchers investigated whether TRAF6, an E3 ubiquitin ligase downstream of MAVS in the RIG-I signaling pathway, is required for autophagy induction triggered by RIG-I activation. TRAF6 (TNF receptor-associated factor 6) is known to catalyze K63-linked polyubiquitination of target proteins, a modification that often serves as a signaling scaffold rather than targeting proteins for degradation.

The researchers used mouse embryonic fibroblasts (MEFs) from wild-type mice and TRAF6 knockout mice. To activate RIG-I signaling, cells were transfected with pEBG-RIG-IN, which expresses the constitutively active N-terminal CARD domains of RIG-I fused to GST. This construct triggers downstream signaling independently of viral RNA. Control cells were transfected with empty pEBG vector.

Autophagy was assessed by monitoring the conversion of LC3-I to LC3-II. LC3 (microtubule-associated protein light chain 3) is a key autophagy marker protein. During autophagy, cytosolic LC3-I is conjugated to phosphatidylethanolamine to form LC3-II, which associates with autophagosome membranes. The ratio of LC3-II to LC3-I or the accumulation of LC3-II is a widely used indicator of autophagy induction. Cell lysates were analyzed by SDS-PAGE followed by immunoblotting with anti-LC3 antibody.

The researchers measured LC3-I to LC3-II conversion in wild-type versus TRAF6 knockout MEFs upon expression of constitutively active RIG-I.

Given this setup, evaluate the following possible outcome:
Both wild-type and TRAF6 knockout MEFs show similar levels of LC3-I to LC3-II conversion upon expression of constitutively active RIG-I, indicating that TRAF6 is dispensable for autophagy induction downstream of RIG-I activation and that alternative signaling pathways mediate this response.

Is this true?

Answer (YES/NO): NO